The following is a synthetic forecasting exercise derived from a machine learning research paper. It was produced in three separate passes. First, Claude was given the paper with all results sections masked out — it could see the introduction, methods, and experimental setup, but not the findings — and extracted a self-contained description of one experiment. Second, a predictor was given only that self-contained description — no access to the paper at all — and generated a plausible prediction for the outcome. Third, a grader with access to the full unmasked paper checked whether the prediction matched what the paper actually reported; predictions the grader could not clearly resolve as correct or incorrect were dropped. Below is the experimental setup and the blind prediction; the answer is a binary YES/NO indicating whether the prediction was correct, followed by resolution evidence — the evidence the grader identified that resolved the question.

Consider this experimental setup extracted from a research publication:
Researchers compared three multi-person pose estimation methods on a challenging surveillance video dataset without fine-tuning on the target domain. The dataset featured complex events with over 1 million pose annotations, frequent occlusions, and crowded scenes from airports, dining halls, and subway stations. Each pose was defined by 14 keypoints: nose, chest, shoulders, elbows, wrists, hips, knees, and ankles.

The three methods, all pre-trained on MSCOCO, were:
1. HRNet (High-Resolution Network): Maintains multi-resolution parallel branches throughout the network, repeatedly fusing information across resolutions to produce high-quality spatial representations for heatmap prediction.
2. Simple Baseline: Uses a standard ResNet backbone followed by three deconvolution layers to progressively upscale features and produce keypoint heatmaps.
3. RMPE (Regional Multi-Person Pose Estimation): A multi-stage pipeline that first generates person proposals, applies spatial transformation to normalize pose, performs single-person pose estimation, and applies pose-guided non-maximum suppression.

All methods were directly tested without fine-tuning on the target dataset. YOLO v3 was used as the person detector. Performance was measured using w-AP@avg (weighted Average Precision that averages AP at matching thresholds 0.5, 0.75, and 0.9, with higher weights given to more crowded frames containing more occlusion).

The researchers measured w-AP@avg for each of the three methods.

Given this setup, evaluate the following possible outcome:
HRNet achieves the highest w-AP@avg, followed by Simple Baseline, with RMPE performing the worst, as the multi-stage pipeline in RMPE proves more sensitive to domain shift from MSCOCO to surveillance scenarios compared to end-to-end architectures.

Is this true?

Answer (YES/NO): NO